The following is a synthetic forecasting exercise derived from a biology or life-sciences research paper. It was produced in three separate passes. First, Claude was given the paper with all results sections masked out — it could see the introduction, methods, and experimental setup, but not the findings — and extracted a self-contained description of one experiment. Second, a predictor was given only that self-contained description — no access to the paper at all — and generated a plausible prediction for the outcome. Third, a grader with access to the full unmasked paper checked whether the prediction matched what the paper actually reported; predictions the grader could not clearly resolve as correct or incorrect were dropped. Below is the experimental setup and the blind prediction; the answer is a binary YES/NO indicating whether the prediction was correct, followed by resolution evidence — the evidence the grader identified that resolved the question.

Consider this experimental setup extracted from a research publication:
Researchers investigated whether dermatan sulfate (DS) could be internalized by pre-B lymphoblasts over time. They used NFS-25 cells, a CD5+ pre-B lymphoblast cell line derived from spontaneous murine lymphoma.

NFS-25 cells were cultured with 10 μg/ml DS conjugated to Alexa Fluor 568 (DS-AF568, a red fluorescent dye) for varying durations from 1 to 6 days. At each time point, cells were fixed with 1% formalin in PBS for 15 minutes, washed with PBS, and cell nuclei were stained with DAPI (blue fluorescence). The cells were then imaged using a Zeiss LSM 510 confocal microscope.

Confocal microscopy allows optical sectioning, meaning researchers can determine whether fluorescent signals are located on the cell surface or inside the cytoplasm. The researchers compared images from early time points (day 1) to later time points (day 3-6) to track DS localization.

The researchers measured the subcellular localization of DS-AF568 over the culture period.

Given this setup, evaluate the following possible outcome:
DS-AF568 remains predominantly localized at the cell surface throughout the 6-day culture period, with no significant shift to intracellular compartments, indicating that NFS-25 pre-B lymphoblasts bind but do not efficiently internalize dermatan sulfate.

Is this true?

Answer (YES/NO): NO